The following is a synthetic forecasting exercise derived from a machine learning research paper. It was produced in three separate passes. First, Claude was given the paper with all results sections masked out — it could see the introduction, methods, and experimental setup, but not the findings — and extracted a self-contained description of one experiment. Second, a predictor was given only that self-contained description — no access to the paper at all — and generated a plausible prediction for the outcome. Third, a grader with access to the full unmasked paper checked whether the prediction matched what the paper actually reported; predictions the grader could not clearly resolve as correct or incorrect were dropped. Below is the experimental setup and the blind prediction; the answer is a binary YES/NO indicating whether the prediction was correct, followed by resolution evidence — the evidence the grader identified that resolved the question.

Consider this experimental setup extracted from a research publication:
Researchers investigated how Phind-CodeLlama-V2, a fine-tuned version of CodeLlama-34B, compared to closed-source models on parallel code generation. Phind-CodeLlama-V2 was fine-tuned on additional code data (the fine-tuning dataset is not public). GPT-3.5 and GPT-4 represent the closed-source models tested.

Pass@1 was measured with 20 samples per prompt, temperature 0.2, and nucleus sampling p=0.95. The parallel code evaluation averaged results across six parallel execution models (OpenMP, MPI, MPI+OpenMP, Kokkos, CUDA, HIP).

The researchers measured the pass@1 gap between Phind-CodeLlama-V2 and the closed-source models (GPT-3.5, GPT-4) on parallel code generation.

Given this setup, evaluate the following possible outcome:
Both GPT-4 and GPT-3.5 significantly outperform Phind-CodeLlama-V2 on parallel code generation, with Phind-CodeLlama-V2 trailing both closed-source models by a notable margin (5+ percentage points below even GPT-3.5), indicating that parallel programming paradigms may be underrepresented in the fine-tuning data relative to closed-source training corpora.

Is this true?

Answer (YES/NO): YES